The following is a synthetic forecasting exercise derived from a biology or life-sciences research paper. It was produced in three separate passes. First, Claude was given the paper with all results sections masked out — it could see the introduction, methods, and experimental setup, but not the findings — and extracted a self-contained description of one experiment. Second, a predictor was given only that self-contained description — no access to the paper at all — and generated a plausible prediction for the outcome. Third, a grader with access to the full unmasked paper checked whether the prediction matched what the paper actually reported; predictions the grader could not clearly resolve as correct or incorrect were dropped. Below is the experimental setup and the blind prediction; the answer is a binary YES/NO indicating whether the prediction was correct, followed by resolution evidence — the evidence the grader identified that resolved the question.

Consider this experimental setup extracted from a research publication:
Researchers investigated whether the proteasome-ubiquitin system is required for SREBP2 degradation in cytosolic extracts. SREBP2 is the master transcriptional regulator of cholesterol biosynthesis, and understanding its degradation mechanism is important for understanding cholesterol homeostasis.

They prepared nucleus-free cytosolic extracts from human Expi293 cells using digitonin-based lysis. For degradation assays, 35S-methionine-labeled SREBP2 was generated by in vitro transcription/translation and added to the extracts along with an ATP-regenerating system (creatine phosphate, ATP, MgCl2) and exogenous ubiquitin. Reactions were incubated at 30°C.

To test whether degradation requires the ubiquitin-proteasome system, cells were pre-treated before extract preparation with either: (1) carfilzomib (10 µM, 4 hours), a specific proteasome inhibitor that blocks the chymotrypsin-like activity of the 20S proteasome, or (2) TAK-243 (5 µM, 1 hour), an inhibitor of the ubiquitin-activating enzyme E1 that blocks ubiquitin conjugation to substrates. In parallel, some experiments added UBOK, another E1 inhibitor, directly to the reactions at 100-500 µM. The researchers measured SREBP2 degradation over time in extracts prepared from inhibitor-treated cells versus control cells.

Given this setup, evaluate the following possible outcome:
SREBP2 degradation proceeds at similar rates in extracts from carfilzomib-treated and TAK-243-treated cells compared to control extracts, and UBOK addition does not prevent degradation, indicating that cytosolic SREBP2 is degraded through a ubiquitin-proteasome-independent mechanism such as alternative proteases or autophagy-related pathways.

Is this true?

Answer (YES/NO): NO